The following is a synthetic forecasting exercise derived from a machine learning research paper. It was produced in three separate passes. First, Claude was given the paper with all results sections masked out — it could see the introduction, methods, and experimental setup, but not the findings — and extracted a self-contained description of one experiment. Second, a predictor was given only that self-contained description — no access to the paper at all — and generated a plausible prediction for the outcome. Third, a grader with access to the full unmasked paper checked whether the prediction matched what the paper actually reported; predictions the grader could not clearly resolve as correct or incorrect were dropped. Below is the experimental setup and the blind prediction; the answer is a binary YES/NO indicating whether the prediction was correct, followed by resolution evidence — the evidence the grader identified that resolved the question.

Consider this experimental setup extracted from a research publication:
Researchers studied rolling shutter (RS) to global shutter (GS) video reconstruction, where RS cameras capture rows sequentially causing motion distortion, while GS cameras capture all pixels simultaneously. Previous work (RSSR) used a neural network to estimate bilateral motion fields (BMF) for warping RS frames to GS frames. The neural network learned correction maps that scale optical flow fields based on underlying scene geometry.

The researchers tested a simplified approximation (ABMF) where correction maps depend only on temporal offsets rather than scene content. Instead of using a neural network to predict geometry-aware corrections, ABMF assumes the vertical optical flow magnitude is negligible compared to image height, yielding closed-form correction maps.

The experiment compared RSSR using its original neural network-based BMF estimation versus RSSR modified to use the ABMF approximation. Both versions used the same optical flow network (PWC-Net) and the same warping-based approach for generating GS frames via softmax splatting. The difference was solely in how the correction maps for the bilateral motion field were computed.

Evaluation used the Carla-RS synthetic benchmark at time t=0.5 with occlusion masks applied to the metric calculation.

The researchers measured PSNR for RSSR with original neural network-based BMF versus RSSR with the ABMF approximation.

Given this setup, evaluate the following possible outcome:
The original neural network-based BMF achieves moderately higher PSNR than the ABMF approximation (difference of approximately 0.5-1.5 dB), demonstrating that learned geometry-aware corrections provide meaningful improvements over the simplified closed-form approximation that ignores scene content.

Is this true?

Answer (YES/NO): NO